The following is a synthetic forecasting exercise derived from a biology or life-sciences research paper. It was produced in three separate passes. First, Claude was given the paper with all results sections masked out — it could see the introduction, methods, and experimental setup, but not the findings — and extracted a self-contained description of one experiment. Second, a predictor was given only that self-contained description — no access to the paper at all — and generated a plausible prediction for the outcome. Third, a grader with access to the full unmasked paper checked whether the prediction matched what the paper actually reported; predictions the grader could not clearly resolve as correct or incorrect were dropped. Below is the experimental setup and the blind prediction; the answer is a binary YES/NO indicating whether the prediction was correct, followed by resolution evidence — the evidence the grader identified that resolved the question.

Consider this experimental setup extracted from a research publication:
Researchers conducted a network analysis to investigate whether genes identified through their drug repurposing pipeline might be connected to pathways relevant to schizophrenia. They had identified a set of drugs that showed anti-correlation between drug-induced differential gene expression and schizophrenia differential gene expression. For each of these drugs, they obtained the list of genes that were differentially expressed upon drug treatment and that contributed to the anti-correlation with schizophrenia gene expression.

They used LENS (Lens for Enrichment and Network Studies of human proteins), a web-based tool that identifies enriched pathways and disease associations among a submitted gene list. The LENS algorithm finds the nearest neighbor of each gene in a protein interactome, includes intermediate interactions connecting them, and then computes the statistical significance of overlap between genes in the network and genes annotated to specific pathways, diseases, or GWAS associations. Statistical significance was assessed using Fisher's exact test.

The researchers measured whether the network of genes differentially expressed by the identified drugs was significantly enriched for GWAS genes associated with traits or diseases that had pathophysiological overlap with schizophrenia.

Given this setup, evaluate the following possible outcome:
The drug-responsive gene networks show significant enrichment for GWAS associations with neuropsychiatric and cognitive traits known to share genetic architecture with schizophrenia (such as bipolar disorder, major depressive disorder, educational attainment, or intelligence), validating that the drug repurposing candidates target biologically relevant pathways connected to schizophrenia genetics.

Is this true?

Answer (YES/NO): NO